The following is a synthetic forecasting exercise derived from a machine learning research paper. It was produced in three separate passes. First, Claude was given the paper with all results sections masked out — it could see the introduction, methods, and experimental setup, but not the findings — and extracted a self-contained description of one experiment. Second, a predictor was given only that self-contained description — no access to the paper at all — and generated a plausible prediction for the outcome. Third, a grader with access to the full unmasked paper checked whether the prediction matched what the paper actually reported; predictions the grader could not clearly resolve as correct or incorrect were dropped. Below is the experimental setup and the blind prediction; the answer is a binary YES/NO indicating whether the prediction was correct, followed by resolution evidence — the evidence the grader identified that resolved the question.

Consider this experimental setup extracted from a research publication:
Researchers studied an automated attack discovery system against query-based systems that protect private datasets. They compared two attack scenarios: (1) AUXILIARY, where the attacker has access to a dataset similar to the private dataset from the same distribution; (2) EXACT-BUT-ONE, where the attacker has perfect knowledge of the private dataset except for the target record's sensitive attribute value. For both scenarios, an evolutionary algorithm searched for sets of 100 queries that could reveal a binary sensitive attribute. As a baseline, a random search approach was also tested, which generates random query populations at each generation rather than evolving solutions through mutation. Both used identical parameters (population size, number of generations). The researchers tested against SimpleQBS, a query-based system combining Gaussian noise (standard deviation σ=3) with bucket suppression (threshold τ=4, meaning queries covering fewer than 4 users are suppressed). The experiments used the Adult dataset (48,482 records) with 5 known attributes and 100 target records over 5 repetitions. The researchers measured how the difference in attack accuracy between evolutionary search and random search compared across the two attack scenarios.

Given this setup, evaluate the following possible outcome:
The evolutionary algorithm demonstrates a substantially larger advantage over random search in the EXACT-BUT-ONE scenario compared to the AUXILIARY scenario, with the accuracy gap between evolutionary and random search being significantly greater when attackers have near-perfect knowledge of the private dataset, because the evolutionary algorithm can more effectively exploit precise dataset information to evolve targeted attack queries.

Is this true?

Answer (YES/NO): NO